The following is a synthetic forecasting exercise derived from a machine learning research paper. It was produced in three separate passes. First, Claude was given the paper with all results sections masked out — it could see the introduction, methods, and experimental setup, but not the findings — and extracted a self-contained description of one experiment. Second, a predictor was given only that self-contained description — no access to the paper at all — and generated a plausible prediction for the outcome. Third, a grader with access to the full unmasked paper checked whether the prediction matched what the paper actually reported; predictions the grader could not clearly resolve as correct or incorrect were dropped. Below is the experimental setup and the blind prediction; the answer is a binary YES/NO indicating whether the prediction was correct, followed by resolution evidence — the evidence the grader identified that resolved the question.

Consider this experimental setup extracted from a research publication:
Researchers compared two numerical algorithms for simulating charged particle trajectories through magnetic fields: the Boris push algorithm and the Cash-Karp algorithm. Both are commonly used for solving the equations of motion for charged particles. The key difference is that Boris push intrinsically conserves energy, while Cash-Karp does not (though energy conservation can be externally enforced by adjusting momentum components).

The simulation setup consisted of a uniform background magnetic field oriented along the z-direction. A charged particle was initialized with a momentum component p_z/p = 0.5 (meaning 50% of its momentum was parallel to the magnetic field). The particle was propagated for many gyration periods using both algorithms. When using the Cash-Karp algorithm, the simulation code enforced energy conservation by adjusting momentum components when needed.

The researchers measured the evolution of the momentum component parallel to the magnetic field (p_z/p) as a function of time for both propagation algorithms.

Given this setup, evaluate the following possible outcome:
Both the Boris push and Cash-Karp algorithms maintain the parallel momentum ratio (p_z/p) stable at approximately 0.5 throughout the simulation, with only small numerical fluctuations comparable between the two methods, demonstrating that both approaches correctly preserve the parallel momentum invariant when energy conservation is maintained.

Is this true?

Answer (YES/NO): NO